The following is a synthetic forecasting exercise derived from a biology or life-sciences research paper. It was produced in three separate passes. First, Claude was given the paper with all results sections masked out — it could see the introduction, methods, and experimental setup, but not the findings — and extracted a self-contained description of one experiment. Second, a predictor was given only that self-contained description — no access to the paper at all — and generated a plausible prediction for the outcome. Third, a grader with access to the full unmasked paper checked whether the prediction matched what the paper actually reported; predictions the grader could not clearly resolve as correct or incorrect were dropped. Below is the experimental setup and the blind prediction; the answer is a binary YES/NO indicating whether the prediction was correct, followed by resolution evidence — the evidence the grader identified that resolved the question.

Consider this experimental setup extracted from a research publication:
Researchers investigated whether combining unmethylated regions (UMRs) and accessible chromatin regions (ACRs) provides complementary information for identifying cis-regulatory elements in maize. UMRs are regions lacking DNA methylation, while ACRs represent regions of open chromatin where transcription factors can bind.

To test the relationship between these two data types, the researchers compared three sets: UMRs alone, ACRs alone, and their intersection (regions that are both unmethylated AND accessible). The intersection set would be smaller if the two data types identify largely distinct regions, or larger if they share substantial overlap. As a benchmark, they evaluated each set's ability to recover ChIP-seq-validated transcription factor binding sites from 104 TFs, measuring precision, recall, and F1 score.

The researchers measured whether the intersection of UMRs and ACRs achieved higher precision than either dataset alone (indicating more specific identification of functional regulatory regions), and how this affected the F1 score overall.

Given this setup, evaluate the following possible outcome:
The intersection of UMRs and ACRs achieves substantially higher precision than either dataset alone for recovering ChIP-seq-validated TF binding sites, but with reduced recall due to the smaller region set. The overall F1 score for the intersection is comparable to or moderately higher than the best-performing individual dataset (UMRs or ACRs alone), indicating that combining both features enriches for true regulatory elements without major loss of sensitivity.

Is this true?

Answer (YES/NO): YES